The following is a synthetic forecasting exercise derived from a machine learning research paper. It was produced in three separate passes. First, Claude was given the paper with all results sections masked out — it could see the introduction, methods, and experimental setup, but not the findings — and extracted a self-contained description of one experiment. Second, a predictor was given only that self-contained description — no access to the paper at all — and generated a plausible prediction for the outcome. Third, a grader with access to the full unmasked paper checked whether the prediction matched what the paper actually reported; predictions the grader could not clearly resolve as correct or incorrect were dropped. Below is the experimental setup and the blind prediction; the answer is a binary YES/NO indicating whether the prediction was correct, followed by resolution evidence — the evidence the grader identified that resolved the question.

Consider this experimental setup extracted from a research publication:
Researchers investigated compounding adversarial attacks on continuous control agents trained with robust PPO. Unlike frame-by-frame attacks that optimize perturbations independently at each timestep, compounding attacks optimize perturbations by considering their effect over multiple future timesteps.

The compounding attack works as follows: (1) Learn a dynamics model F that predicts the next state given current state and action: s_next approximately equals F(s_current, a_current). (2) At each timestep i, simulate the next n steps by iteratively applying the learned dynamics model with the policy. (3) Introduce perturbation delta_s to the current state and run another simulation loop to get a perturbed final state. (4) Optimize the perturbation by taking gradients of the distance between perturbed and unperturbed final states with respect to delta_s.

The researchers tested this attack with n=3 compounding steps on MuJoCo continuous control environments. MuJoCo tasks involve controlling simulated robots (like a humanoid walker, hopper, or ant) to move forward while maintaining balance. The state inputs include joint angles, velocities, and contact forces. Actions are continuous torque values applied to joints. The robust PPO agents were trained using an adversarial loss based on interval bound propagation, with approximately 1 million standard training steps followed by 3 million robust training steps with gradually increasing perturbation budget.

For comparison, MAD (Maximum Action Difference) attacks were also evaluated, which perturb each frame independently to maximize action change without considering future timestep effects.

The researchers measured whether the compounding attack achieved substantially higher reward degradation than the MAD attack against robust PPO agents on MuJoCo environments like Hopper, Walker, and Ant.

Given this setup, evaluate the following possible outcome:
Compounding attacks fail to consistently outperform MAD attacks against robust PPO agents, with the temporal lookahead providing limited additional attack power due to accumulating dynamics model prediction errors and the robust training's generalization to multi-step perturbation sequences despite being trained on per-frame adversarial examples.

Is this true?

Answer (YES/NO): YES